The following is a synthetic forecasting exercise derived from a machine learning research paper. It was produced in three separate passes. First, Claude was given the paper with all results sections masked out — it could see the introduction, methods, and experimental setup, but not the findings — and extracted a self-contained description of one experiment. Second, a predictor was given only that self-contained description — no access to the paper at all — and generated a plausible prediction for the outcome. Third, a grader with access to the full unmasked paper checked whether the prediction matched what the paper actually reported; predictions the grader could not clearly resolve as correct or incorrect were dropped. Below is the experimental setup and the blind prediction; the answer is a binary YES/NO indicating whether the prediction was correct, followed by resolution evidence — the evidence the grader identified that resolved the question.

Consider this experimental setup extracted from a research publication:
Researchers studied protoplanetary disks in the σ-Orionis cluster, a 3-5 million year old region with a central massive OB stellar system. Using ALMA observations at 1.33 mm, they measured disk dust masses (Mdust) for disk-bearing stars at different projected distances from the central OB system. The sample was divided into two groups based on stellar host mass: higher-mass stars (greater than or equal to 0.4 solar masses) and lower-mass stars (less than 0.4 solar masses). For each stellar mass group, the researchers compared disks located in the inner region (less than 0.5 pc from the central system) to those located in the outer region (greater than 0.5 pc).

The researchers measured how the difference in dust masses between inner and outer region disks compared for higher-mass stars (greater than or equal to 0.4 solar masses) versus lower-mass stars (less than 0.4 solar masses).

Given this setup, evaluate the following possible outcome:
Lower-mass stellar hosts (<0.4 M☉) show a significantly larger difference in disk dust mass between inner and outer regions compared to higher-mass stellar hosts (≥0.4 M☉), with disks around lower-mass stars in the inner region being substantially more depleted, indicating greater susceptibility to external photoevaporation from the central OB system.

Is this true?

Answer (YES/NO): NO